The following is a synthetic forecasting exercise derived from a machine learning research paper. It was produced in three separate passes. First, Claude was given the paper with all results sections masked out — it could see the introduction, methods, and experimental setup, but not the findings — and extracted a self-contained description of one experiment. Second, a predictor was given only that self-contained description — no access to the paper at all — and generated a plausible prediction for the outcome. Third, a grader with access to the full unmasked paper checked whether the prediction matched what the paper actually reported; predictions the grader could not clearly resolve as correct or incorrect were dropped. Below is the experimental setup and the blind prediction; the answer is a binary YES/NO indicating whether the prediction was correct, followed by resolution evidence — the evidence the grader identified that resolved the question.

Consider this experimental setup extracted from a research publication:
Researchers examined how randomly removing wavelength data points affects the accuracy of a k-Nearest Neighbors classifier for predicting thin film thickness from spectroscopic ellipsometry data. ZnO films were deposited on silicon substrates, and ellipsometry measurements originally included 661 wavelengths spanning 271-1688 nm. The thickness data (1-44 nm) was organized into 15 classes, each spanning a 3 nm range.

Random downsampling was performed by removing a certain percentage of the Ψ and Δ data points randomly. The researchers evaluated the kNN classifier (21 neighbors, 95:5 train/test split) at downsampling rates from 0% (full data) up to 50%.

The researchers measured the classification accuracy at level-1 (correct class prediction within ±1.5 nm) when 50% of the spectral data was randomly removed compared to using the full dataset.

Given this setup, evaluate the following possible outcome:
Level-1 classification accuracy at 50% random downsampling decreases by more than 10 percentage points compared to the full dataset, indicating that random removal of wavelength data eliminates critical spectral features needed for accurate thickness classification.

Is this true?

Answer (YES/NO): NO